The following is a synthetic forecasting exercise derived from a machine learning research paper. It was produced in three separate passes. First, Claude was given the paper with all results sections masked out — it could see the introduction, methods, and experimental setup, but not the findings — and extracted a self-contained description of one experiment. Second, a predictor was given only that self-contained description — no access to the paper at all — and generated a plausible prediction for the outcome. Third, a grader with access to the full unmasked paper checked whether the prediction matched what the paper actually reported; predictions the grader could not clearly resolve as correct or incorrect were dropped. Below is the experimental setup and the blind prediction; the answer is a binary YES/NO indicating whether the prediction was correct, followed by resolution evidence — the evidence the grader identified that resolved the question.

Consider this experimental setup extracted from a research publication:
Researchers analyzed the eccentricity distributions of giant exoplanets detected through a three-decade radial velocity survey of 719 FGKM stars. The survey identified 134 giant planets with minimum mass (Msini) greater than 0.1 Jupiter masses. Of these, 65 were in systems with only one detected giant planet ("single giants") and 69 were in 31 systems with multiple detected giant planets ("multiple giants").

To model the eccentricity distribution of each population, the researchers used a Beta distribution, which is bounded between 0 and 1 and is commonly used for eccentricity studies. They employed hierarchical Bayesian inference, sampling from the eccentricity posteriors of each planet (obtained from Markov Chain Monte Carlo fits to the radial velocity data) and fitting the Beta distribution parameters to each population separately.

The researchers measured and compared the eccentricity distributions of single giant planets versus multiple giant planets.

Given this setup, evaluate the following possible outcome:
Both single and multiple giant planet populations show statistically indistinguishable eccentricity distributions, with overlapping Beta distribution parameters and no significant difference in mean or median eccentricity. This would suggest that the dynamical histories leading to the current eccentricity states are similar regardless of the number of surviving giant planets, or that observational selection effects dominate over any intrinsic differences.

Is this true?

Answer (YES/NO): NO